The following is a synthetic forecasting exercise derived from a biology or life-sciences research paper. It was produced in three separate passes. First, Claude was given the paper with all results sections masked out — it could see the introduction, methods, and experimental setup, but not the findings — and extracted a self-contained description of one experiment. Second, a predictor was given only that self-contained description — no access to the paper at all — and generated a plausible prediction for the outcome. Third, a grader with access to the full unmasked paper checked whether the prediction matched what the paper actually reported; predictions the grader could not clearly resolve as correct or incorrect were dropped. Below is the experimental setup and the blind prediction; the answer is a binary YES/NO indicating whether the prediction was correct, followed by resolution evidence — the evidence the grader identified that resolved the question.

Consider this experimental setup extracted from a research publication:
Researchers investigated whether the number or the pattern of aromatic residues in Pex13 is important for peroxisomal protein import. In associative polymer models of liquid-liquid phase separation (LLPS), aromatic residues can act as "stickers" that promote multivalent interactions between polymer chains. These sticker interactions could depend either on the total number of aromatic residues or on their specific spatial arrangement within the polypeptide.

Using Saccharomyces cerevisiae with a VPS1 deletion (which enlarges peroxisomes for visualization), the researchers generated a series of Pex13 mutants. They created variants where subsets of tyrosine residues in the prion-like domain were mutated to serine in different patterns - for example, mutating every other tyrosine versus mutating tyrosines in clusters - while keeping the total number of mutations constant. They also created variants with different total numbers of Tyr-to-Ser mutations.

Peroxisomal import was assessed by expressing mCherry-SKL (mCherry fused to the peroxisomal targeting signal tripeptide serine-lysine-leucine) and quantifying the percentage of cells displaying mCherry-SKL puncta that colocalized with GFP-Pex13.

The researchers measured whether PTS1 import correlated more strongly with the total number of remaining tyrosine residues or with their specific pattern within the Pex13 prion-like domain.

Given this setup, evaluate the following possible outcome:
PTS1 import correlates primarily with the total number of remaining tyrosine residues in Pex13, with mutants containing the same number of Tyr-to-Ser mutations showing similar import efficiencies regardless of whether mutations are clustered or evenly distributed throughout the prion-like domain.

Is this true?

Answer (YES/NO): YES